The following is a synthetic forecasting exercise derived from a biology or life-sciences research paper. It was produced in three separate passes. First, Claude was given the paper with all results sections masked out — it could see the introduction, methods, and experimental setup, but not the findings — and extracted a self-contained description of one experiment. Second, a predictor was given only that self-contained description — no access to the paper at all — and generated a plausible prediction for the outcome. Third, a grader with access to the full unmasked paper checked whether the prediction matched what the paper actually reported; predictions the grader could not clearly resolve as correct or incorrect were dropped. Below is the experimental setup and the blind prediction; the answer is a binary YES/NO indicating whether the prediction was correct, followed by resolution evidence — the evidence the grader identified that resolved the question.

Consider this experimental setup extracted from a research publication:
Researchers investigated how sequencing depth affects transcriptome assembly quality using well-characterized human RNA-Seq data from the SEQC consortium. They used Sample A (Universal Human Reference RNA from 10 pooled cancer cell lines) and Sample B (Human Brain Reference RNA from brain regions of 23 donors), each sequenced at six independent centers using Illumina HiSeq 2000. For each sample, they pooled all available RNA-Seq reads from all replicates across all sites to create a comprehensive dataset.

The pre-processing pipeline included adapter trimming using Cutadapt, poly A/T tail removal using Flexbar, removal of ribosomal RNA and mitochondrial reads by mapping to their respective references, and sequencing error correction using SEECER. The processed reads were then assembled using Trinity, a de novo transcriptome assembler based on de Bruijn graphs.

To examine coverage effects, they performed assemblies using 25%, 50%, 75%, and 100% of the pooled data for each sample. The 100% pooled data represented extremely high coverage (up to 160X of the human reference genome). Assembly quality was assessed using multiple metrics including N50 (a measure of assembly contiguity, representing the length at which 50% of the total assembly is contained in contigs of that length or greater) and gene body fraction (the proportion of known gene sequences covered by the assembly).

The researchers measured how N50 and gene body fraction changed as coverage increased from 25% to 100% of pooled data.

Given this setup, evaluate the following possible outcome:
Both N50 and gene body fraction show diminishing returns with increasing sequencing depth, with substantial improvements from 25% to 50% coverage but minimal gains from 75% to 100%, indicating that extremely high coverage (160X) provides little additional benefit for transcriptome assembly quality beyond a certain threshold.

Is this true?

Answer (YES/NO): NO